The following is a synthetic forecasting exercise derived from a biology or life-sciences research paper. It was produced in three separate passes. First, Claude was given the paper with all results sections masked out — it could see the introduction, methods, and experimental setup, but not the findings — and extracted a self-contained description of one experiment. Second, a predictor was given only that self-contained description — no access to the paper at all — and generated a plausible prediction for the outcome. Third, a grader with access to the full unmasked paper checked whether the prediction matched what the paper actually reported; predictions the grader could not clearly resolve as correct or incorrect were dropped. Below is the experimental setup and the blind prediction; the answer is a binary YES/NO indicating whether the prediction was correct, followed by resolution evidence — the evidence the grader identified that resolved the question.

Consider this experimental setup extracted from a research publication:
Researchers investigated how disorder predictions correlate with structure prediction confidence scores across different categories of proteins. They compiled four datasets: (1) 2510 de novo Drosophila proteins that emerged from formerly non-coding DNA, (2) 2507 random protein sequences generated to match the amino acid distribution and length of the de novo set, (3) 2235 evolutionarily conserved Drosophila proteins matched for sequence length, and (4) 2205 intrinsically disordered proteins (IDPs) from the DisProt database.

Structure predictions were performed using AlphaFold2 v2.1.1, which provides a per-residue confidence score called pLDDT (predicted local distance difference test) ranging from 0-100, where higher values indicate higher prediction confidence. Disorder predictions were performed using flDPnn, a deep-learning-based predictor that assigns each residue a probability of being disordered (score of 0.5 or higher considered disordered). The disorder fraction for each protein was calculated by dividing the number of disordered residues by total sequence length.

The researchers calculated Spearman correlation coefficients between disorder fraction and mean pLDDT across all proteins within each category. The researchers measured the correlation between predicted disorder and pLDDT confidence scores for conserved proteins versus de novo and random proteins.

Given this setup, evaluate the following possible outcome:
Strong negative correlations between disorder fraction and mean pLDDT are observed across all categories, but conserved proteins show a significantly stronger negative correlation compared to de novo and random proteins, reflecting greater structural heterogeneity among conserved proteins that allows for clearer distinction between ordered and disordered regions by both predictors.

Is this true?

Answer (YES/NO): NO